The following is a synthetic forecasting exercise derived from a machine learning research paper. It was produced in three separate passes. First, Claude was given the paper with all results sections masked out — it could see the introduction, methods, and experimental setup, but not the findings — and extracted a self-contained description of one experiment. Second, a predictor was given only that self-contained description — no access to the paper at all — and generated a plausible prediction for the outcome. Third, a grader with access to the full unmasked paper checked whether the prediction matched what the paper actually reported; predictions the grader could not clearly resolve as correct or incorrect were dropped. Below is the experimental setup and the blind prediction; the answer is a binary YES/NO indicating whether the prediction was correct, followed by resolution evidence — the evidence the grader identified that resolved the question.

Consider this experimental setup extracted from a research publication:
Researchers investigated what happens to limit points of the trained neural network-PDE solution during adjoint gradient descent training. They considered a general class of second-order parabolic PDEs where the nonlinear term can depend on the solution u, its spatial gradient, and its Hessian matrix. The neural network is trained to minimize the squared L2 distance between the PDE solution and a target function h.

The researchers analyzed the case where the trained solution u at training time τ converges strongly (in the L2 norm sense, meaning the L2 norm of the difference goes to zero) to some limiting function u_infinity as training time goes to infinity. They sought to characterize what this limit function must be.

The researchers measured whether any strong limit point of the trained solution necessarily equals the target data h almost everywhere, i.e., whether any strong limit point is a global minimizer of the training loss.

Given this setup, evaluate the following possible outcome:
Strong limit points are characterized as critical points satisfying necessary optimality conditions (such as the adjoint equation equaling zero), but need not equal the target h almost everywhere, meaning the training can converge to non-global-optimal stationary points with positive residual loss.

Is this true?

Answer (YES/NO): NO